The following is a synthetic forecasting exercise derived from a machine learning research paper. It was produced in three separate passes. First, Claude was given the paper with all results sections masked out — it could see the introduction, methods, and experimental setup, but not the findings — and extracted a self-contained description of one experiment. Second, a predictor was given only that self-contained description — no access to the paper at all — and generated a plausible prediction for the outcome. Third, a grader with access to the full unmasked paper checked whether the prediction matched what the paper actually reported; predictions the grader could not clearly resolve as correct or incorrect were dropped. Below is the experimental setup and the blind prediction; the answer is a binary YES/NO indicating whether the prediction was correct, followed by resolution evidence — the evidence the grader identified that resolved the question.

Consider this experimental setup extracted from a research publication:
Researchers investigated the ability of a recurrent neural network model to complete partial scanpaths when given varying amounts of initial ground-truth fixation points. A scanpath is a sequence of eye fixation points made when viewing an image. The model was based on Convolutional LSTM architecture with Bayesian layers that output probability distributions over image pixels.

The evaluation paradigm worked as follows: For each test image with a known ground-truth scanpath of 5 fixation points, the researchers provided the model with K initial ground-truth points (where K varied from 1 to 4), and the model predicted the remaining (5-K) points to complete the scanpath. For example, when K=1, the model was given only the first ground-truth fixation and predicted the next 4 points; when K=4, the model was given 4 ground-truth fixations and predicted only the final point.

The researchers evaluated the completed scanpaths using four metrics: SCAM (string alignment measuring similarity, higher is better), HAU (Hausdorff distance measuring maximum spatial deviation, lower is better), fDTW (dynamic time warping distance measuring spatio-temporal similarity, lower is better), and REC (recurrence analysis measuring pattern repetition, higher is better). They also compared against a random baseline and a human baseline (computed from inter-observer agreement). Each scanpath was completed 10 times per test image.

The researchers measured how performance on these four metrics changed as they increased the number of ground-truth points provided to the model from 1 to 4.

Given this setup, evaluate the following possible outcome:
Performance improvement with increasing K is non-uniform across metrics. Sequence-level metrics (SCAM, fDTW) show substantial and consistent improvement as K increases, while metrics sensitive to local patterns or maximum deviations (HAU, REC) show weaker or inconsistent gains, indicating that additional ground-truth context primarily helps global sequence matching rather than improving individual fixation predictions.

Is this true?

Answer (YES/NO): NO